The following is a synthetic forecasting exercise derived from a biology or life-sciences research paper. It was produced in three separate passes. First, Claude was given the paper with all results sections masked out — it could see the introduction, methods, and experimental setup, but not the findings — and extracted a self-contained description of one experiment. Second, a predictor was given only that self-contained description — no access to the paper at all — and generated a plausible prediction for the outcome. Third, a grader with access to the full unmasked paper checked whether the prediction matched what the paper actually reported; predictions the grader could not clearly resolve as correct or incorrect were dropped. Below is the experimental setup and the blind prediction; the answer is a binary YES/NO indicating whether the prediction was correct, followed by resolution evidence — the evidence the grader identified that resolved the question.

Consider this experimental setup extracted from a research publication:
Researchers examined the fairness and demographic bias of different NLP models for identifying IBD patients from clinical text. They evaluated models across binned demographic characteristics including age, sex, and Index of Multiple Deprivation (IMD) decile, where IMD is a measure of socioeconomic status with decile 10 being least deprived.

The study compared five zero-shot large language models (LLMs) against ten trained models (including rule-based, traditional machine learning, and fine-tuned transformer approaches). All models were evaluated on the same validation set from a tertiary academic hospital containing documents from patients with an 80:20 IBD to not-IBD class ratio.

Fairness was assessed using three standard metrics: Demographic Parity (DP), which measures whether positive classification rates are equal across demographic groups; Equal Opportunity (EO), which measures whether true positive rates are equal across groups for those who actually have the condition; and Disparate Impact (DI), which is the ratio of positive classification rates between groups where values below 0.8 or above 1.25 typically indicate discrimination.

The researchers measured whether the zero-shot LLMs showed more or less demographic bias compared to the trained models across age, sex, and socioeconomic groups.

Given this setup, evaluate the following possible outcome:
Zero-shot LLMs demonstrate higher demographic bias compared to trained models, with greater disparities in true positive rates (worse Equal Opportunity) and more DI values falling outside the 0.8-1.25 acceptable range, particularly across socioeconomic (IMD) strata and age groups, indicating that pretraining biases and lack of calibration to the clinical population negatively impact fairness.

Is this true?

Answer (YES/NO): NO